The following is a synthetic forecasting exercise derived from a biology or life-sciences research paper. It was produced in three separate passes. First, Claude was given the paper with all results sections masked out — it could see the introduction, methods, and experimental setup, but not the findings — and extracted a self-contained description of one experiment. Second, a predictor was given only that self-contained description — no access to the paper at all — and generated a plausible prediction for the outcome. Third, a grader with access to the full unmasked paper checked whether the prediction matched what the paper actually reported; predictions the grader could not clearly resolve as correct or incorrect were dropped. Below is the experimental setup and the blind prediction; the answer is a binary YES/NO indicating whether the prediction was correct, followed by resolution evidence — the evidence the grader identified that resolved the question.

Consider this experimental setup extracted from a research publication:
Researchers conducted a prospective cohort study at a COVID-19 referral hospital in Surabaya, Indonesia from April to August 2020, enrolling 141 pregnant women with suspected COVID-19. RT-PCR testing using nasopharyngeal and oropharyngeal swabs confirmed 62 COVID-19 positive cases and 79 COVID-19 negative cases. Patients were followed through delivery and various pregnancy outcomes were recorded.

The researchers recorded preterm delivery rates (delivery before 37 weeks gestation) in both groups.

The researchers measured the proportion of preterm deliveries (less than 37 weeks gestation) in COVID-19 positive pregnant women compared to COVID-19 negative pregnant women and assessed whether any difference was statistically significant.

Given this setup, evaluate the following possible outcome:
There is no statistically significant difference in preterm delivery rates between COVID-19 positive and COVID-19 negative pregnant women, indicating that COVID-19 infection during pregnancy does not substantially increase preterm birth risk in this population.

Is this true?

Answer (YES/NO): YES